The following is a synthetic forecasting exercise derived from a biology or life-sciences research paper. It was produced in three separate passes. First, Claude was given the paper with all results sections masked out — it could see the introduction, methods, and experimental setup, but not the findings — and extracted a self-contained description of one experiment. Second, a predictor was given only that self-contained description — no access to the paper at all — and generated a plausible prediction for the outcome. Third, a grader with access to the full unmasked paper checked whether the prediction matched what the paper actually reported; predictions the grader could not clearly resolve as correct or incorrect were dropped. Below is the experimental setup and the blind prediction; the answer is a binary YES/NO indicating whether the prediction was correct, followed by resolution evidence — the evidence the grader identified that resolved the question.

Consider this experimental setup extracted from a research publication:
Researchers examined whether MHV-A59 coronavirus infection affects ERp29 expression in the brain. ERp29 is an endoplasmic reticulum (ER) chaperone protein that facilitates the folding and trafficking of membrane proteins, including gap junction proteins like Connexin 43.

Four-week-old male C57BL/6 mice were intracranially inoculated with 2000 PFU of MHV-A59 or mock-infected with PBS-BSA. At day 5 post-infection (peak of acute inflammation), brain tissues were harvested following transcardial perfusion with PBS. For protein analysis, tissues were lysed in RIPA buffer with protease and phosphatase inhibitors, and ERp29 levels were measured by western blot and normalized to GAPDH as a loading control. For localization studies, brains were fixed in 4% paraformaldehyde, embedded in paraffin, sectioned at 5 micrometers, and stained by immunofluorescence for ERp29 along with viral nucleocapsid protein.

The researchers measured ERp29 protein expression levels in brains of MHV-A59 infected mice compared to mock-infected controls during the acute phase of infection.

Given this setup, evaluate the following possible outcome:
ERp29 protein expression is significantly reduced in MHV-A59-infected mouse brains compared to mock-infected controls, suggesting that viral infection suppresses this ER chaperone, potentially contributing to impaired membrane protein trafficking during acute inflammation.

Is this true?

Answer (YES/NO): YES